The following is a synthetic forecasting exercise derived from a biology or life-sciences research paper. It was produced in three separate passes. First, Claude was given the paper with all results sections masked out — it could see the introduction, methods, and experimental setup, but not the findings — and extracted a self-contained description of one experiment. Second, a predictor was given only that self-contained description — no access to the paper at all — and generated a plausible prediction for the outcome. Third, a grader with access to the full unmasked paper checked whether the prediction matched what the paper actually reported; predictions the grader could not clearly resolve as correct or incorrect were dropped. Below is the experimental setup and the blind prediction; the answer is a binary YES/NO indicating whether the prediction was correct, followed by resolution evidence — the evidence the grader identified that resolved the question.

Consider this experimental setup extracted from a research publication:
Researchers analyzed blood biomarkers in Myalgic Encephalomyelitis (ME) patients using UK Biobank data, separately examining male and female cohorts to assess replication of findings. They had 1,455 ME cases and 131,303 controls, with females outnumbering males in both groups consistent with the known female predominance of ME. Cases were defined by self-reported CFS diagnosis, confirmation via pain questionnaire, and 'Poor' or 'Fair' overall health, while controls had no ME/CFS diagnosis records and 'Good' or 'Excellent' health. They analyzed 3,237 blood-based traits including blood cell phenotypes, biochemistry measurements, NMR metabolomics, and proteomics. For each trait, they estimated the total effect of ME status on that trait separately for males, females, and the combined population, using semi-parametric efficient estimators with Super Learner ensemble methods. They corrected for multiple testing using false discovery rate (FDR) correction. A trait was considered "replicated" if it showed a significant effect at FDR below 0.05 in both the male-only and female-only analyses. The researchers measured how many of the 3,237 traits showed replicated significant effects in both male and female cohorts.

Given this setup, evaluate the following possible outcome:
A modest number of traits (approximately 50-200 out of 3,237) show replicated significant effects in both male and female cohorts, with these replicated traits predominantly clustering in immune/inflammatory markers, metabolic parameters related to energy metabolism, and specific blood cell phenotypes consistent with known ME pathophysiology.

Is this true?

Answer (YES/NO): NO